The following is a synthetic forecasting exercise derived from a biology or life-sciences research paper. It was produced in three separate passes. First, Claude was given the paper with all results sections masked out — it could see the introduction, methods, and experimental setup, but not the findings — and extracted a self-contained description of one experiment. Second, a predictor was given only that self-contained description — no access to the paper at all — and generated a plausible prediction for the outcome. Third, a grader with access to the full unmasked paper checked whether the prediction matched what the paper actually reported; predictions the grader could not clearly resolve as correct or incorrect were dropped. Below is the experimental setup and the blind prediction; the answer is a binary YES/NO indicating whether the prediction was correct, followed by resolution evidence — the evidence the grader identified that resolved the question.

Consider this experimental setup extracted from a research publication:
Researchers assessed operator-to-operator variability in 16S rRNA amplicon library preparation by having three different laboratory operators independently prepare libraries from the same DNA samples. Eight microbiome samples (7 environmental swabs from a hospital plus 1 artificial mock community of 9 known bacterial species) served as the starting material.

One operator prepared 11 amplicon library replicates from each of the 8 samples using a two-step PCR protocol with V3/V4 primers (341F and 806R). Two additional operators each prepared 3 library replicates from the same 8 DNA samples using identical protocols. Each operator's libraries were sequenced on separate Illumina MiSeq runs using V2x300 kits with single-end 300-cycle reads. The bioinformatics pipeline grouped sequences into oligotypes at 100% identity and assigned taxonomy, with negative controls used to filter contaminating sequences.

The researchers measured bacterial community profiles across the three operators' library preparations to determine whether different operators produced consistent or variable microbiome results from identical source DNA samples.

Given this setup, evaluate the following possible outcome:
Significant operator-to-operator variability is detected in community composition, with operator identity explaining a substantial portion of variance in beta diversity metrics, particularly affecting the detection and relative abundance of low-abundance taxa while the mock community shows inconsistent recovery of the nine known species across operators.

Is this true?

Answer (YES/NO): NO